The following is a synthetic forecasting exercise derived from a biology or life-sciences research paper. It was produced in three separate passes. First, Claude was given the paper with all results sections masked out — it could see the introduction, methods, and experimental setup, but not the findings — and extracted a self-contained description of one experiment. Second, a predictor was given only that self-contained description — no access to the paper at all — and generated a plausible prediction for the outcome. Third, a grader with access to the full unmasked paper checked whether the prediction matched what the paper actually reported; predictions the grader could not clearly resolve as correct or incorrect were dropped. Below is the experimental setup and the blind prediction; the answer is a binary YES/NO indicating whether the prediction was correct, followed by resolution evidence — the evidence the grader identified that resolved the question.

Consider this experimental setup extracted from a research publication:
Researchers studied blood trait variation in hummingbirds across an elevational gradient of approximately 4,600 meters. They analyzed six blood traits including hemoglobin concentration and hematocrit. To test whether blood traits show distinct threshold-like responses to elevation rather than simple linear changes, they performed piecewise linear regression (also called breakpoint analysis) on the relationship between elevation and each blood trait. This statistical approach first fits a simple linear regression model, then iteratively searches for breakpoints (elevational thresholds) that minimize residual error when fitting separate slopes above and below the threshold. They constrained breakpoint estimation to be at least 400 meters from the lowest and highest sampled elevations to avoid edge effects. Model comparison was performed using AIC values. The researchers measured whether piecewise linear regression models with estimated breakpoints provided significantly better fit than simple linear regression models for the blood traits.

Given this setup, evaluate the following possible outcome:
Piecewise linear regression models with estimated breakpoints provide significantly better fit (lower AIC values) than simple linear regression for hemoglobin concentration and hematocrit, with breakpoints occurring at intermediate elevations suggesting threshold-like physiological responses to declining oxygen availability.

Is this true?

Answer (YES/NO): NO